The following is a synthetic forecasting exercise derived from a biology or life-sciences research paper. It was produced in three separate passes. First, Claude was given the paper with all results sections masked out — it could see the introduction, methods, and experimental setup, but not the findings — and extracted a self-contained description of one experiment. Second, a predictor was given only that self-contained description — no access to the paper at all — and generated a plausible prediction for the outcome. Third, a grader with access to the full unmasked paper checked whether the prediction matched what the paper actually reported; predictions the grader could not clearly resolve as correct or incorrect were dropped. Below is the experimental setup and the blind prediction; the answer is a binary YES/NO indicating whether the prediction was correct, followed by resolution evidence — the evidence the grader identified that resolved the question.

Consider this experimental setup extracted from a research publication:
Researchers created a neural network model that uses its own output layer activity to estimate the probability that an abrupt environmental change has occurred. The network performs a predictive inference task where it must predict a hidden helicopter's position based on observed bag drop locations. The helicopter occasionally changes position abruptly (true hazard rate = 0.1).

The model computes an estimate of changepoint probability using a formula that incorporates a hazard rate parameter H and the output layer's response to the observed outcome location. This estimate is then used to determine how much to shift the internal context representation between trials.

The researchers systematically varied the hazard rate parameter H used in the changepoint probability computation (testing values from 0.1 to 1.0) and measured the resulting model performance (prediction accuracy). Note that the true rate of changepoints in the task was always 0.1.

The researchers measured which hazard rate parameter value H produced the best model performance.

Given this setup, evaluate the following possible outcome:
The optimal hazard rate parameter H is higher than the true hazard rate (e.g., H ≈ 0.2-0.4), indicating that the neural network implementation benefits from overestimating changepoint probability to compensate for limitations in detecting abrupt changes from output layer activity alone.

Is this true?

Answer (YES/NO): NO